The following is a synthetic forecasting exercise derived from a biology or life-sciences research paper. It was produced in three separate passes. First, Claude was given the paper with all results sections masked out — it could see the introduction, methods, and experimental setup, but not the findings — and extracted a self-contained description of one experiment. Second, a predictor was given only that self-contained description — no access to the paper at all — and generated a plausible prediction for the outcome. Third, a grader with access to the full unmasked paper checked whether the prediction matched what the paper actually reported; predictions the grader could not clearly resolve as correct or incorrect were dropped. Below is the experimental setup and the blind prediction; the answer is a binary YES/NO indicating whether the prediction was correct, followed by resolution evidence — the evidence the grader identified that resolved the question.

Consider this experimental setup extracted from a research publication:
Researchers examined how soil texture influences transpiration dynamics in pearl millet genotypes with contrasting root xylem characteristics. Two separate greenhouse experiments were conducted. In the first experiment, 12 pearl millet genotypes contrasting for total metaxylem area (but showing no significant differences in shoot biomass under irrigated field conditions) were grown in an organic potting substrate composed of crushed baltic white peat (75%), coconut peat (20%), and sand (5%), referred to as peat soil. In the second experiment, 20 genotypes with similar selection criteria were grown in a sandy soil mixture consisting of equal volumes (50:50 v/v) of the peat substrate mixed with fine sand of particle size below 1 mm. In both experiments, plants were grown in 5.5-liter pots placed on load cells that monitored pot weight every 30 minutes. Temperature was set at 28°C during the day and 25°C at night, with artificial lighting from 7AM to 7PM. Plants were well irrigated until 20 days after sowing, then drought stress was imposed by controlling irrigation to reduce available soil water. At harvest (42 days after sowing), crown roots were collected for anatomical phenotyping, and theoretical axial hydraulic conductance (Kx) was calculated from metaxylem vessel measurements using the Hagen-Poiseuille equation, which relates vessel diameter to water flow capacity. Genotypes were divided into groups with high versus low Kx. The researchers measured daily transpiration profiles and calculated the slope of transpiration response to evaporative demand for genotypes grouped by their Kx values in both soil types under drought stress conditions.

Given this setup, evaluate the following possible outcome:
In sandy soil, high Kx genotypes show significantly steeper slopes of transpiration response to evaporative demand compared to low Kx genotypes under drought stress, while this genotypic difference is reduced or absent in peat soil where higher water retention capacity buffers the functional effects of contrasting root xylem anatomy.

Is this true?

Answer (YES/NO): NO